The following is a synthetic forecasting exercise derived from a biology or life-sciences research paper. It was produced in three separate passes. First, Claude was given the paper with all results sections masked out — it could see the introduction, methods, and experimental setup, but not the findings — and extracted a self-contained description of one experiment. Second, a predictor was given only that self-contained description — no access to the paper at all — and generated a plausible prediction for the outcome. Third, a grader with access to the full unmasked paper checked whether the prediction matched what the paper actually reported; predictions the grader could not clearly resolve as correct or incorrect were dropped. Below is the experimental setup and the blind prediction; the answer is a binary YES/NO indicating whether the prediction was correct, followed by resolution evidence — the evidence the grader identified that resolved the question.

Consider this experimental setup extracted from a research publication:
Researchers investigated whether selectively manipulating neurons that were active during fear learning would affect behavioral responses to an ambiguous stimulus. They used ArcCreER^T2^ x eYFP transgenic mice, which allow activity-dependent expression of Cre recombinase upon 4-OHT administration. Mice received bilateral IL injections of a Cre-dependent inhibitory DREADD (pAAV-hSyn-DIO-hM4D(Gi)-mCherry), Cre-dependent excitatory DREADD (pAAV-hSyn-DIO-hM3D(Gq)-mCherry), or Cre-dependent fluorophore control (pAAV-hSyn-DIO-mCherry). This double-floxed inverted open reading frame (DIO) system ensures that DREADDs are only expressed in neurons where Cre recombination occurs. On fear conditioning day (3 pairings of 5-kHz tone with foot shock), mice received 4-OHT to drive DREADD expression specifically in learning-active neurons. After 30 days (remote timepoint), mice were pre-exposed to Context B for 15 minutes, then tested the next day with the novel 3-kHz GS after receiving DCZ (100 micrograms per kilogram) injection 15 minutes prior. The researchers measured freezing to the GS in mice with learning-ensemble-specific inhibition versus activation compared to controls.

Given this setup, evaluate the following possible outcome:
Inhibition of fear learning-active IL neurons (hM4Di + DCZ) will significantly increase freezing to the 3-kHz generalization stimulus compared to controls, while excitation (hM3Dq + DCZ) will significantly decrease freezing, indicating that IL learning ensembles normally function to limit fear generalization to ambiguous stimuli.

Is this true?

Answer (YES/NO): YES